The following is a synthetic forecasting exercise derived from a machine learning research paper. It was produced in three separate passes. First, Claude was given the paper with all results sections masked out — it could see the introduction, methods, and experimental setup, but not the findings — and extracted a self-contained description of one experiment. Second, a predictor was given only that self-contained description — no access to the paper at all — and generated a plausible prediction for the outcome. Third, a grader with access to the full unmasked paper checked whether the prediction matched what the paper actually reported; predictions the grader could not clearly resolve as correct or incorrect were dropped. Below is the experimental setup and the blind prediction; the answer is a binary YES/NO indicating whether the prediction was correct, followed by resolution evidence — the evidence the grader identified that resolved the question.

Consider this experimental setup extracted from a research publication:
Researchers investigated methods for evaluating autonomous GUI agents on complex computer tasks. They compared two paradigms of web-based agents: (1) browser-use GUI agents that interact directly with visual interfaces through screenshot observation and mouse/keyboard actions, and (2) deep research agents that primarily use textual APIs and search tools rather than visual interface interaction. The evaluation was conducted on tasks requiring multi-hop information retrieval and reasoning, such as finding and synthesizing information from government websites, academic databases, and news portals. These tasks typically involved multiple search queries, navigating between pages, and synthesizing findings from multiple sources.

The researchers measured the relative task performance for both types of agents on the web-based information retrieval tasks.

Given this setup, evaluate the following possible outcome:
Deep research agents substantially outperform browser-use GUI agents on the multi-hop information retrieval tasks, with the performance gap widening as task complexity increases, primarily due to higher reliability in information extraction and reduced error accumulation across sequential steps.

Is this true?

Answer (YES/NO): NO